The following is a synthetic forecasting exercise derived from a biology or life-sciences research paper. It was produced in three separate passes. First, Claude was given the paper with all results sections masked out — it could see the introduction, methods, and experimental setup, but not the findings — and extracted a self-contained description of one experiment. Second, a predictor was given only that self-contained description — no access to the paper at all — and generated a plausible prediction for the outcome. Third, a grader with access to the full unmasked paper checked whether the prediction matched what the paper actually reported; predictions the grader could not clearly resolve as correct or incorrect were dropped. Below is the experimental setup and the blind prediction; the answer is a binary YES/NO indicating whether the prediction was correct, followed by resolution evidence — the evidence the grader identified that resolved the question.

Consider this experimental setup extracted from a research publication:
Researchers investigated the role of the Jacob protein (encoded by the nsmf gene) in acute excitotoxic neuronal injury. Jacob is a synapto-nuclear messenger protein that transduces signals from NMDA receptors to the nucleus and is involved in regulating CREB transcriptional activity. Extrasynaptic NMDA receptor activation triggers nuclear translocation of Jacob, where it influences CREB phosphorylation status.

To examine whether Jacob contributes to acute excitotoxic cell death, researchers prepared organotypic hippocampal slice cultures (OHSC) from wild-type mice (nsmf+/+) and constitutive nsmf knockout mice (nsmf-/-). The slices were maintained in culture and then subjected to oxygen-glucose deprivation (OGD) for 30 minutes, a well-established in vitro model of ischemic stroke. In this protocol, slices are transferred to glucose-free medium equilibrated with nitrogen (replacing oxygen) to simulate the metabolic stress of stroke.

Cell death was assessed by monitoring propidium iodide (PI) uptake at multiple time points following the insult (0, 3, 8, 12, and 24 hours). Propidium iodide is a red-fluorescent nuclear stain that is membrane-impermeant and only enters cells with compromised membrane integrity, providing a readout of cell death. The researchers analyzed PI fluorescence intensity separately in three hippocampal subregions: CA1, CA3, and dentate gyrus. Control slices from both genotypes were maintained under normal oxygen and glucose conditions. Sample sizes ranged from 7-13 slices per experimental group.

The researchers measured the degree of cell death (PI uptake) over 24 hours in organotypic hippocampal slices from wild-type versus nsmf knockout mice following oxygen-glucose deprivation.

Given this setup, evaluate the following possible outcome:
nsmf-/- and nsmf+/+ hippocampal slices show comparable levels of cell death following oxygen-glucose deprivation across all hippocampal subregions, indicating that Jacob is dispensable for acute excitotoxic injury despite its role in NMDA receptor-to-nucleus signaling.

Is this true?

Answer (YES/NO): YES